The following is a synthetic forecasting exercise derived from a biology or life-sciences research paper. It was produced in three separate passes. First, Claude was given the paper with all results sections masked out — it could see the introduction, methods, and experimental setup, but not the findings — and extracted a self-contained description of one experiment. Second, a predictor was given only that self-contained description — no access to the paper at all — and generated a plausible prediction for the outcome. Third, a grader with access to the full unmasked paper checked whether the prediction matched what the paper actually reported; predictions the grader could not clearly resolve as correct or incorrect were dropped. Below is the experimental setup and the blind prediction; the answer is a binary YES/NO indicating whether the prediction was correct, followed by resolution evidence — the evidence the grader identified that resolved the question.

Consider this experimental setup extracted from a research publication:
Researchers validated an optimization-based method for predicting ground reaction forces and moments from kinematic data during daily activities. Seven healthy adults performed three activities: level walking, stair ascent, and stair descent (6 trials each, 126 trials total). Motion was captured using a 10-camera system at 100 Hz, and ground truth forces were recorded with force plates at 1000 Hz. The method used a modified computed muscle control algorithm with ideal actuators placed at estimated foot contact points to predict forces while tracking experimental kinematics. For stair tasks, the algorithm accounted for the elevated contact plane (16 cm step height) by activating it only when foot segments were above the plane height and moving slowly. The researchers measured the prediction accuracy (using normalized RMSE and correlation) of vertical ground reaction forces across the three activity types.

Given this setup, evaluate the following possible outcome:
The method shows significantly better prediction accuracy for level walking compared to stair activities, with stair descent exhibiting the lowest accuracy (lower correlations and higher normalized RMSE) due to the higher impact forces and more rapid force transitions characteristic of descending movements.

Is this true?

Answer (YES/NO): NO